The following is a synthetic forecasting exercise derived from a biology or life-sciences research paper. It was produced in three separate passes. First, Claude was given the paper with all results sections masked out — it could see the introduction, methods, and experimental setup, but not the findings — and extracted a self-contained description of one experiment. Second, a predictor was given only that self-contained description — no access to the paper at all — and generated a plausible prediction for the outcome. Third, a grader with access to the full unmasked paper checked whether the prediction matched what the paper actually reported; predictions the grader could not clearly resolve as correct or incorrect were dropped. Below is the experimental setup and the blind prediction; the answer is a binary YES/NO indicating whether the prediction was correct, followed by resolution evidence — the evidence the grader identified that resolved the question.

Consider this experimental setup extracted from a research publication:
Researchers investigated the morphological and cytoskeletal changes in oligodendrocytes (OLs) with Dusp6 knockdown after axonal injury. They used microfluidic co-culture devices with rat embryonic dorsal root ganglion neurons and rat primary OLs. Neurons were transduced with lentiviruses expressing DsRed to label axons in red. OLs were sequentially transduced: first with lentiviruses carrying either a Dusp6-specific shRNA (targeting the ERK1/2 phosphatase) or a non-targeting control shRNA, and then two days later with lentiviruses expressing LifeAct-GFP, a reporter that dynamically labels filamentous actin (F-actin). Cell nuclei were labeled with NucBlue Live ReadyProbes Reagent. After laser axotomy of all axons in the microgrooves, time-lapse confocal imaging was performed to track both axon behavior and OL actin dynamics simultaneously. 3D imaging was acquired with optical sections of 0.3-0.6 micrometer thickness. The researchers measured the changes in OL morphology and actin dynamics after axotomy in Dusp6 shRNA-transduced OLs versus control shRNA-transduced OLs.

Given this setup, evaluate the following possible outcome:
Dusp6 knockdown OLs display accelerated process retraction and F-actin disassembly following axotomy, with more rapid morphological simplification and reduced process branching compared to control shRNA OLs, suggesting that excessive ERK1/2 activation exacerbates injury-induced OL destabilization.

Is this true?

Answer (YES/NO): NO